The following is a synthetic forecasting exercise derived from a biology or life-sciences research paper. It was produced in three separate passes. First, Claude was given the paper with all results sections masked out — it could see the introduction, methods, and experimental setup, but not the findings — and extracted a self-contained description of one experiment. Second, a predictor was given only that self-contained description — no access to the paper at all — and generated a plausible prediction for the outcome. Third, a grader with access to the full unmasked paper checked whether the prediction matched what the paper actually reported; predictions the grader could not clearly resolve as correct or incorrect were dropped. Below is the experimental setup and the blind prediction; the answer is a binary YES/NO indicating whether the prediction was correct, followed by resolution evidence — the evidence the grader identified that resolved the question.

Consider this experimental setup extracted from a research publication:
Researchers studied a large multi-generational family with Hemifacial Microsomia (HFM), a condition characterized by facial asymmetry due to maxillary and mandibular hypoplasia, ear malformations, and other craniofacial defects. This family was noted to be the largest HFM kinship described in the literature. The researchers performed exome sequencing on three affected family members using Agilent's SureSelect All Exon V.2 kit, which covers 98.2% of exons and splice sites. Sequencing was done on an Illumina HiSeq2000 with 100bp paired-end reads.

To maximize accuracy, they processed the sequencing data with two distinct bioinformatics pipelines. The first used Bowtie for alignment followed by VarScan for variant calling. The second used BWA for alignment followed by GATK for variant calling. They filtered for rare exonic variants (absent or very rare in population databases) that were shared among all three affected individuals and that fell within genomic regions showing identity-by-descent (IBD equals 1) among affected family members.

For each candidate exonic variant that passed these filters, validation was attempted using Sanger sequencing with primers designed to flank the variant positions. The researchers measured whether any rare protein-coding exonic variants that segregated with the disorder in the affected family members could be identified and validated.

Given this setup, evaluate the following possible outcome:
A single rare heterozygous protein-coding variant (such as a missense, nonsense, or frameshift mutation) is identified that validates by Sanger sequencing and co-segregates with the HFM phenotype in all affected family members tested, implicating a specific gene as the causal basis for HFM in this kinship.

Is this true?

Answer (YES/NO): NO